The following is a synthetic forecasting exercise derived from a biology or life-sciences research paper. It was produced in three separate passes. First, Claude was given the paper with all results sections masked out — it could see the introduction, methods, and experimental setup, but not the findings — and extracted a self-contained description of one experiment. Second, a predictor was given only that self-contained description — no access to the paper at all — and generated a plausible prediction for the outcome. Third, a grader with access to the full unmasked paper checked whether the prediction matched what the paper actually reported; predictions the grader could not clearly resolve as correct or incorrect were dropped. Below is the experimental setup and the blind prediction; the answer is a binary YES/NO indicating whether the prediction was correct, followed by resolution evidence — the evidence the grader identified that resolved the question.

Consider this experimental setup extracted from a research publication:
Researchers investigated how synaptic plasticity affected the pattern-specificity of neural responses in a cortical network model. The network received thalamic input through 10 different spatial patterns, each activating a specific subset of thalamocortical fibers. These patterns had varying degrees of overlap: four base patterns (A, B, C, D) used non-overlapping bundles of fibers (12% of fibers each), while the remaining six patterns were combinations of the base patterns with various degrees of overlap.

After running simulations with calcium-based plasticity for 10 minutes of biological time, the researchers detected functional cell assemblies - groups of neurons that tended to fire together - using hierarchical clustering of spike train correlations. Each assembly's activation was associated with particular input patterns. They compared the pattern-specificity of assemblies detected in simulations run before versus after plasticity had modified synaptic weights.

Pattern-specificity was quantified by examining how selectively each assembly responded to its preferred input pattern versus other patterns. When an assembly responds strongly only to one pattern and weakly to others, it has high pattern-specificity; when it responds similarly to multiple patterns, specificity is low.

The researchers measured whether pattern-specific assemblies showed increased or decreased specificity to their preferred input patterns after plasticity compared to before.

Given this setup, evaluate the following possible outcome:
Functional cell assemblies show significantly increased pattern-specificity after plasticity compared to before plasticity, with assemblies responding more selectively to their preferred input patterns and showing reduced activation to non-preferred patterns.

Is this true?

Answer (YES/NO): YES